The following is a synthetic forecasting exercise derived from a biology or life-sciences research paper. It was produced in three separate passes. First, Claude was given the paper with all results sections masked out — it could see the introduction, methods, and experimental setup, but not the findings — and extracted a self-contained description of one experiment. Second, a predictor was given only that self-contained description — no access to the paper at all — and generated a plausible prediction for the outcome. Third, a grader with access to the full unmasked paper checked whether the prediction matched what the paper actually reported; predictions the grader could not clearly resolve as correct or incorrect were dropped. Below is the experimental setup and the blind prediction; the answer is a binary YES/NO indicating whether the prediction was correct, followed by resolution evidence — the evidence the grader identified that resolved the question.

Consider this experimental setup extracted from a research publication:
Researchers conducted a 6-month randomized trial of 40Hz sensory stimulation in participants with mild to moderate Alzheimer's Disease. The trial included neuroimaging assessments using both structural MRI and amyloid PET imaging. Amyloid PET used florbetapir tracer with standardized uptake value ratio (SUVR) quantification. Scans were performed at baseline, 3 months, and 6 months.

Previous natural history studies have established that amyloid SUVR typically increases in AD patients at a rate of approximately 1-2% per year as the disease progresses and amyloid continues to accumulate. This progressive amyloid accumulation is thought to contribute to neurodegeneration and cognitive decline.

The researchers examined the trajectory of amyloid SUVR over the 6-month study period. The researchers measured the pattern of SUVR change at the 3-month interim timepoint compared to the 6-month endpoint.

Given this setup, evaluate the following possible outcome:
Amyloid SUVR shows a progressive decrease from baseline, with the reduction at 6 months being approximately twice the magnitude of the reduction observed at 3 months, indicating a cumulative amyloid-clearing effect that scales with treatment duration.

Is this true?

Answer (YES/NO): NO